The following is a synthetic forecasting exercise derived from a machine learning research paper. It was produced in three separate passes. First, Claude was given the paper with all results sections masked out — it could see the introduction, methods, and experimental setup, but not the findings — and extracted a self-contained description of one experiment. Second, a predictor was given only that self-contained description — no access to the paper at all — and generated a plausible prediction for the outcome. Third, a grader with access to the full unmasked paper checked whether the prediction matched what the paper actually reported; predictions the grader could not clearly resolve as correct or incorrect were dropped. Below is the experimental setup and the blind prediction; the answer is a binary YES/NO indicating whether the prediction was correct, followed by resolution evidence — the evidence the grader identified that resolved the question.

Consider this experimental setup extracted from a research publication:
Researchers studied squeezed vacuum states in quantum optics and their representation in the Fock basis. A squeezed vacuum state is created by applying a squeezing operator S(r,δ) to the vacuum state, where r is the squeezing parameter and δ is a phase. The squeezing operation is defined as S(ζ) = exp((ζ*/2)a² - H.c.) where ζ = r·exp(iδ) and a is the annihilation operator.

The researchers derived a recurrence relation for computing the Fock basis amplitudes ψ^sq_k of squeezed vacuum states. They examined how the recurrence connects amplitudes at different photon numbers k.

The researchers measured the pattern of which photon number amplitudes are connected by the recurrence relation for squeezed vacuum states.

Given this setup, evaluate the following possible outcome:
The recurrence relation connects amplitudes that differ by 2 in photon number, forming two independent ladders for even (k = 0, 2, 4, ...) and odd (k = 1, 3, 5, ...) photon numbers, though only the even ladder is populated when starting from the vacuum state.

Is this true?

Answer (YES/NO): YES